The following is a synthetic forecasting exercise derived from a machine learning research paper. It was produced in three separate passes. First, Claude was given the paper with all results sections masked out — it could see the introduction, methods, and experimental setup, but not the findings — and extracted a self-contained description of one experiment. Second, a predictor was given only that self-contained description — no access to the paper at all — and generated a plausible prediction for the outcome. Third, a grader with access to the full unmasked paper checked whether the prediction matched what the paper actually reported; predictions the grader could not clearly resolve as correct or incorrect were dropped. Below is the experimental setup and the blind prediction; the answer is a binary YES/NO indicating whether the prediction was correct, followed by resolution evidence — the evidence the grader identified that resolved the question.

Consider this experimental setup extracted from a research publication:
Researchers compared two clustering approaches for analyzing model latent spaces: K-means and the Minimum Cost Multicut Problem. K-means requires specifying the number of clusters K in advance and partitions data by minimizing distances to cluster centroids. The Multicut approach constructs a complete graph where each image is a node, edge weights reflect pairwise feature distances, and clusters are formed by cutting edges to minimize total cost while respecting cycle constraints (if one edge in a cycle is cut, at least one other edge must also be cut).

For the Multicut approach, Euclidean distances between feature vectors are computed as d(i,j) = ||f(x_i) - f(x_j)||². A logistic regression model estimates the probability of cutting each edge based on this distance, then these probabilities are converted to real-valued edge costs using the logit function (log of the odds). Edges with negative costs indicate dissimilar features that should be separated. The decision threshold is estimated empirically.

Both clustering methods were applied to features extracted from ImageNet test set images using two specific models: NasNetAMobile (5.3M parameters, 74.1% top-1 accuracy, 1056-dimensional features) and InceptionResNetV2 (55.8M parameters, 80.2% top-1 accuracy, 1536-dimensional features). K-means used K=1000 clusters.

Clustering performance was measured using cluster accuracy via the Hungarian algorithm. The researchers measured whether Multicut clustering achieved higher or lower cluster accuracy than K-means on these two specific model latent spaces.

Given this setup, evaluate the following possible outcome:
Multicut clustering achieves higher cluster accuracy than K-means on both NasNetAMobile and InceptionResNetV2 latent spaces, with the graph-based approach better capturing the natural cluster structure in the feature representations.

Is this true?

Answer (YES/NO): YES